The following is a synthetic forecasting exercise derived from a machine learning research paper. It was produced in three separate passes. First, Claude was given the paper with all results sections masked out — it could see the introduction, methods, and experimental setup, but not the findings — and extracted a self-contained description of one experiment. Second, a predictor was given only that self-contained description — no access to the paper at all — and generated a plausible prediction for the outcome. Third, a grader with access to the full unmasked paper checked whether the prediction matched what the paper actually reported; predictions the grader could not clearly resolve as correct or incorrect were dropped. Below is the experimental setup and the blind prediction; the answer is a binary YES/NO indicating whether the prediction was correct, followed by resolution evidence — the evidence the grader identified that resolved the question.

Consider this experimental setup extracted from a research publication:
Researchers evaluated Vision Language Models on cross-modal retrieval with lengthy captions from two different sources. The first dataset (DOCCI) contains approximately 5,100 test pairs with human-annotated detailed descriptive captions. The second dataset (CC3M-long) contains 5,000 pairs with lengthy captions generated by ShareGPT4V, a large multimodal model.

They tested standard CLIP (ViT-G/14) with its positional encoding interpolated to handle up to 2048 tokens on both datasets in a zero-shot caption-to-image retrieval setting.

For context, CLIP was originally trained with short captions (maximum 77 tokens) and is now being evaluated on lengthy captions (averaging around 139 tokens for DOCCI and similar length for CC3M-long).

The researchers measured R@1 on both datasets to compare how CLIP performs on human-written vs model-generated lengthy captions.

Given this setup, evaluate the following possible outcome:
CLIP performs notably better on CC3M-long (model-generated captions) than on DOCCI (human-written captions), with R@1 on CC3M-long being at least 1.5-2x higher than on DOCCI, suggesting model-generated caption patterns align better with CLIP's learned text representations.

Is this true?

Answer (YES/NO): NO